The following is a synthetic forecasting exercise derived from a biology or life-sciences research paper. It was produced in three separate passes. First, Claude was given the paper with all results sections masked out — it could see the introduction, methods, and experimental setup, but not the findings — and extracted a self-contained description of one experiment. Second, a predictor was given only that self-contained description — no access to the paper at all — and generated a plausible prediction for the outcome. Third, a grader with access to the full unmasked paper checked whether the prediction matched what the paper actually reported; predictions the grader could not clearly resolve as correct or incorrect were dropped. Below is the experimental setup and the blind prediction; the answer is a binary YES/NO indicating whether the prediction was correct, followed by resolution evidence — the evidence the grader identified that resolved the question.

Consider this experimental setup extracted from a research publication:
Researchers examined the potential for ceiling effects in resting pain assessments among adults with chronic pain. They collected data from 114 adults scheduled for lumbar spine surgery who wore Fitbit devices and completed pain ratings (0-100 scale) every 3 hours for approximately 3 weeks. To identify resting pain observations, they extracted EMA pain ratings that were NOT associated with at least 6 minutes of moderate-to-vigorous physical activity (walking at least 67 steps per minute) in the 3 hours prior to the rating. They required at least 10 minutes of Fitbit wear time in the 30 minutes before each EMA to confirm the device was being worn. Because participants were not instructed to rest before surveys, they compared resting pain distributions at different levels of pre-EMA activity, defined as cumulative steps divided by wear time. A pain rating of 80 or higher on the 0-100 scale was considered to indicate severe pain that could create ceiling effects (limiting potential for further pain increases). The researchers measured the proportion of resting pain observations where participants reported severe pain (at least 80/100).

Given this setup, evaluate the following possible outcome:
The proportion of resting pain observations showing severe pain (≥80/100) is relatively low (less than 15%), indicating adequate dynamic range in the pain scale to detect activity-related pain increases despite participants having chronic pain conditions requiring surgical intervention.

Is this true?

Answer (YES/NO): NO